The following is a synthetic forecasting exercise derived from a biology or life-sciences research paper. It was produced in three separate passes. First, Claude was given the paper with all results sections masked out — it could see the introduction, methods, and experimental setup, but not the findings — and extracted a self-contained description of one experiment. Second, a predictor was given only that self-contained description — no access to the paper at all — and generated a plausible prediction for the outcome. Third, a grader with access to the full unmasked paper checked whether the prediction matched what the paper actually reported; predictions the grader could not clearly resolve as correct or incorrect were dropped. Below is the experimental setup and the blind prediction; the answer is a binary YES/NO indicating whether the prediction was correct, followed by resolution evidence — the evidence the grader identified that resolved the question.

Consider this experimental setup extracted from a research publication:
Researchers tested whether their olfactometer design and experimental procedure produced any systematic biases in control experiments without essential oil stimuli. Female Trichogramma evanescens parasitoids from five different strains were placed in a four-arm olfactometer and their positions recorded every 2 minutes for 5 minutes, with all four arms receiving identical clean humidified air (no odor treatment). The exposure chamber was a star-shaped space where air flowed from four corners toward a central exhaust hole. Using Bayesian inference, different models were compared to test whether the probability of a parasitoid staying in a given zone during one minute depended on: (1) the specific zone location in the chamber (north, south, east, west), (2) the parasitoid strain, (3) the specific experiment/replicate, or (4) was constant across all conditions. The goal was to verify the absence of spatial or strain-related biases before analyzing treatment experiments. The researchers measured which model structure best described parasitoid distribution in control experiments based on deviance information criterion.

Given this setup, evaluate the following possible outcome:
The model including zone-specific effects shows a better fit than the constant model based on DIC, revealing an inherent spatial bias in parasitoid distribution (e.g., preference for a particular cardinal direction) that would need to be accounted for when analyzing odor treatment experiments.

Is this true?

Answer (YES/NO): NO